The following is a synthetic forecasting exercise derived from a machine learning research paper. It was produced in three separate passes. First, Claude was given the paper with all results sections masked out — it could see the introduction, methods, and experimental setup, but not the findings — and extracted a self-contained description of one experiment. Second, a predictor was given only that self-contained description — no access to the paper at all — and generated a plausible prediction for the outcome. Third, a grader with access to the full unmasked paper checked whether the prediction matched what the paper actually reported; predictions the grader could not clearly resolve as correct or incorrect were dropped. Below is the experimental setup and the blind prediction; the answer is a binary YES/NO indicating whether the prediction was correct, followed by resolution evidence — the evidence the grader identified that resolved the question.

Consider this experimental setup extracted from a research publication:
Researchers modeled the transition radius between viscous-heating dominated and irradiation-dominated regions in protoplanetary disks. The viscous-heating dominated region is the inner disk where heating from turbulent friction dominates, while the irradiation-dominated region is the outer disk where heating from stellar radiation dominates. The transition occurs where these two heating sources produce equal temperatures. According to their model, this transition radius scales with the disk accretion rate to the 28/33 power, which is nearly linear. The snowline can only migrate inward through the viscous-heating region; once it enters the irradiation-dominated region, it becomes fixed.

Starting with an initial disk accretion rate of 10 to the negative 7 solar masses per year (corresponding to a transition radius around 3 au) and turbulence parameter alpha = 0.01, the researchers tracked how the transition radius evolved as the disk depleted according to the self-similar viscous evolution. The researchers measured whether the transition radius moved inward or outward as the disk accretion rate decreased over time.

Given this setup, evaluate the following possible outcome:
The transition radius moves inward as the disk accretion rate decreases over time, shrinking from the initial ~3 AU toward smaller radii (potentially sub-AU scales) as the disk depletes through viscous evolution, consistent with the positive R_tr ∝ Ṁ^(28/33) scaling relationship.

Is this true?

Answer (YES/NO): YES